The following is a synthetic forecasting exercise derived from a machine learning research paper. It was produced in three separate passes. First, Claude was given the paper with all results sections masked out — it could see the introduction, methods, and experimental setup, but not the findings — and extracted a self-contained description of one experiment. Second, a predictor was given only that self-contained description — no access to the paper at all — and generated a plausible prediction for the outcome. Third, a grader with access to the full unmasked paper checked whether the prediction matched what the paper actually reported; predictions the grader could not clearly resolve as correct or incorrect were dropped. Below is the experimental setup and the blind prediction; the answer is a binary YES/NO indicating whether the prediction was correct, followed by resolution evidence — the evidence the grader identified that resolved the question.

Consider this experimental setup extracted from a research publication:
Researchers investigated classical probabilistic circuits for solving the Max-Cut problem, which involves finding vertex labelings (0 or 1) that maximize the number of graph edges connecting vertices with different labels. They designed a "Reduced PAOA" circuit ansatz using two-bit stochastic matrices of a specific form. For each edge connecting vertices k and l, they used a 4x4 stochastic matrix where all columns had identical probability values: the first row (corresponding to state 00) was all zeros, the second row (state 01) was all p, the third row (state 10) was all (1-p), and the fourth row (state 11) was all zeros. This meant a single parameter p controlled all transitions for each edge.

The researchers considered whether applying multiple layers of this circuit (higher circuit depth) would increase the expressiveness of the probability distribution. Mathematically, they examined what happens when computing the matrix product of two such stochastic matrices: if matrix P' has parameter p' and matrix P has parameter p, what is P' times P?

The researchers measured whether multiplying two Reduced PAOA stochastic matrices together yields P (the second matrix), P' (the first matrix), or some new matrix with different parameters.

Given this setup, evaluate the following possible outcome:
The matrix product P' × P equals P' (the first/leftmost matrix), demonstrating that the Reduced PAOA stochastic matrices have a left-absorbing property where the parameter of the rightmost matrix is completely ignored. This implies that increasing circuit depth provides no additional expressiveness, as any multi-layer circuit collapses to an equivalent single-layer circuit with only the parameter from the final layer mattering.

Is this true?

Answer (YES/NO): YES